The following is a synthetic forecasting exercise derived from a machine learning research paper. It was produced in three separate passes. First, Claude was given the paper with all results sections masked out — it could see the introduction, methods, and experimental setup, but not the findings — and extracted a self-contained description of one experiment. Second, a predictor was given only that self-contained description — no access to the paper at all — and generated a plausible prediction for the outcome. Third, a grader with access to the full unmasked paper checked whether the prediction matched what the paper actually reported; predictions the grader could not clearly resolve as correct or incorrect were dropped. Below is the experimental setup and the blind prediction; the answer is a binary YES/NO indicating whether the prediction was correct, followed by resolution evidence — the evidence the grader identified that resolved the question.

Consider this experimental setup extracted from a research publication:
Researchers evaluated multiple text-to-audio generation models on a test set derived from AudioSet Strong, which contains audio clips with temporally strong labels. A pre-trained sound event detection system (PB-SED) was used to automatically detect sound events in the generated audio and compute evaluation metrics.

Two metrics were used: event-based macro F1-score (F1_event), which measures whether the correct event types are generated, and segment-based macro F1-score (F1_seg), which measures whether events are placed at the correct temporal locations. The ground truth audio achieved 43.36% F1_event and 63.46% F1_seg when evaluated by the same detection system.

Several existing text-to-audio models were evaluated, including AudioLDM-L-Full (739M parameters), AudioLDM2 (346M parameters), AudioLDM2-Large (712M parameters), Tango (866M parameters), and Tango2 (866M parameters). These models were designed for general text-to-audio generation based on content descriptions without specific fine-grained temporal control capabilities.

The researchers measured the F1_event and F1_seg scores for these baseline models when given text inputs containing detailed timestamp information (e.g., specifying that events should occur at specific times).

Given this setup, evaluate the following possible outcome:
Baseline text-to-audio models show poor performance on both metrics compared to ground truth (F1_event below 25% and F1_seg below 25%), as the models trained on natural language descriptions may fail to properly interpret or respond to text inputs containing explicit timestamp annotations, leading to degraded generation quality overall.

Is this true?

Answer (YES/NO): NO